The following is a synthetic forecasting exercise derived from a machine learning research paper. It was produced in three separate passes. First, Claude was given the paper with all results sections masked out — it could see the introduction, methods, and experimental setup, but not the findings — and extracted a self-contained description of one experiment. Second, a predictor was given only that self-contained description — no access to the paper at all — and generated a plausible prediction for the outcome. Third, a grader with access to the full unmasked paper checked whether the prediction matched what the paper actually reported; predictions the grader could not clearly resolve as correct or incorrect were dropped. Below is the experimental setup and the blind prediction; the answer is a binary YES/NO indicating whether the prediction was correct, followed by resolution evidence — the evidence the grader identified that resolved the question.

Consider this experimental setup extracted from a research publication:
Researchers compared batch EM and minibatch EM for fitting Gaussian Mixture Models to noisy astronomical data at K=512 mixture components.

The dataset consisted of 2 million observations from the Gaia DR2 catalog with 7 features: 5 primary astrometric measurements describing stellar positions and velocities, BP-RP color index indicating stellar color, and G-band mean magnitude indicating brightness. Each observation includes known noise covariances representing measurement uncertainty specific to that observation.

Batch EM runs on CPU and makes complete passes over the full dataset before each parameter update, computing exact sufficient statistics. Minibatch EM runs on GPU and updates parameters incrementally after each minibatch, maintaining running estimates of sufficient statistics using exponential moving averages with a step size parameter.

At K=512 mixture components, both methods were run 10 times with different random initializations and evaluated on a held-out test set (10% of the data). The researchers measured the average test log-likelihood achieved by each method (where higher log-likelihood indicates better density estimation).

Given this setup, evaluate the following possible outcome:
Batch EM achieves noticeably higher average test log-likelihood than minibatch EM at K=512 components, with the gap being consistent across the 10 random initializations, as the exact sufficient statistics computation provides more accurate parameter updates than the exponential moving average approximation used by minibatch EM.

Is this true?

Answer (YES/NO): YES